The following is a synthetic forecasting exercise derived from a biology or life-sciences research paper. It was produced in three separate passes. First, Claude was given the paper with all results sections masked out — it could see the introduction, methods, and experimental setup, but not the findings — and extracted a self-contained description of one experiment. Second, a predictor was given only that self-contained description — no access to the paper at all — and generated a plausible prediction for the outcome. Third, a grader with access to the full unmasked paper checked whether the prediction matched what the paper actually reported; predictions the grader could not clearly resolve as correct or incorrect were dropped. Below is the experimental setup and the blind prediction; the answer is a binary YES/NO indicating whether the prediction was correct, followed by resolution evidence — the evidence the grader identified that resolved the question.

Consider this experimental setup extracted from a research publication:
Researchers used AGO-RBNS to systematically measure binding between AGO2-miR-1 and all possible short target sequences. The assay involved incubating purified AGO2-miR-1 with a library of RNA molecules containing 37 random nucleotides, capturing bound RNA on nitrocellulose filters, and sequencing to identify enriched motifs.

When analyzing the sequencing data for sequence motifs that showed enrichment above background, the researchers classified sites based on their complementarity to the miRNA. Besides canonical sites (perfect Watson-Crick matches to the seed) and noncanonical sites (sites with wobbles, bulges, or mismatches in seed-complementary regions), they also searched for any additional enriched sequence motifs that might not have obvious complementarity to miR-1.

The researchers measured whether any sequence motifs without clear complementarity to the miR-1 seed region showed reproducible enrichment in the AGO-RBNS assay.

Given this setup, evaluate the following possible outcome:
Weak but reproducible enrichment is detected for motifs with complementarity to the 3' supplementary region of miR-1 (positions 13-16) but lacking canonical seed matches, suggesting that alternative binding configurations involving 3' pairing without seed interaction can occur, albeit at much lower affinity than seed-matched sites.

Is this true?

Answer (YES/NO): NO